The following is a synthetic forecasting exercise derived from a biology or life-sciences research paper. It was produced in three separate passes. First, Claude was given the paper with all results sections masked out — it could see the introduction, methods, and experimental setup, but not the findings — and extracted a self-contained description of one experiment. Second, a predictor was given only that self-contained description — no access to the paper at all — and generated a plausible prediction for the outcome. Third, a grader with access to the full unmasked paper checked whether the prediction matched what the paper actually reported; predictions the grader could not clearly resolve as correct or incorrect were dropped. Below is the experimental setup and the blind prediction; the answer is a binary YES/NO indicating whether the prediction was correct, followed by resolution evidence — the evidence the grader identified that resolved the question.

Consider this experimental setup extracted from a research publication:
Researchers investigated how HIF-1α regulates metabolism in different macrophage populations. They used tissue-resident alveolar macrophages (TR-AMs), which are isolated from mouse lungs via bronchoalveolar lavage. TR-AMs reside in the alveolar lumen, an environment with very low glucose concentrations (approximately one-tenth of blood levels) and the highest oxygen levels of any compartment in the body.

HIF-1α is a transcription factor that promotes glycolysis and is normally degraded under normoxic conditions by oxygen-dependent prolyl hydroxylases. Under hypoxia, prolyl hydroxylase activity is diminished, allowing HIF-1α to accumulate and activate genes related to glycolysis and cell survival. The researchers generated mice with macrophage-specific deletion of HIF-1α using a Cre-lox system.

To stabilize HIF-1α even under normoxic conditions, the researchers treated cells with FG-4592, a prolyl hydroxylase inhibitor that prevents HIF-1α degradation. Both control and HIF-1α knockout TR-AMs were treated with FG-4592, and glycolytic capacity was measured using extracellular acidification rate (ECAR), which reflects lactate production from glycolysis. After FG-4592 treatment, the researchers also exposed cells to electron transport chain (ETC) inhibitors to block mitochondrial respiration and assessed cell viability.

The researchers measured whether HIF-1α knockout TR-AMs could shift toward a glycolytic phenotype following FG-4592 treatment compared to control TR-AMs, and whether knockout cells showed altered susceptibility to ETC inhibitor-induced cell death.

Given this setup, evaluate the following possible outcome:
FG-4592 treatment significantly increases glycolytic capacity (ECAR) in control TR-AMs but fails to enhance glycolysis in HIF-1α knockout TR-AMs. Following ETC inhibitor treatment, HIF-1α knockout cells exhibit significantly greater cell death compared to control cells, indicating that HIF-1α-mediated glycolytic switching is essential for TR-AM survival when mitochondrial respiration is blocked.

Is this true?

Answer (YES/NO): YES